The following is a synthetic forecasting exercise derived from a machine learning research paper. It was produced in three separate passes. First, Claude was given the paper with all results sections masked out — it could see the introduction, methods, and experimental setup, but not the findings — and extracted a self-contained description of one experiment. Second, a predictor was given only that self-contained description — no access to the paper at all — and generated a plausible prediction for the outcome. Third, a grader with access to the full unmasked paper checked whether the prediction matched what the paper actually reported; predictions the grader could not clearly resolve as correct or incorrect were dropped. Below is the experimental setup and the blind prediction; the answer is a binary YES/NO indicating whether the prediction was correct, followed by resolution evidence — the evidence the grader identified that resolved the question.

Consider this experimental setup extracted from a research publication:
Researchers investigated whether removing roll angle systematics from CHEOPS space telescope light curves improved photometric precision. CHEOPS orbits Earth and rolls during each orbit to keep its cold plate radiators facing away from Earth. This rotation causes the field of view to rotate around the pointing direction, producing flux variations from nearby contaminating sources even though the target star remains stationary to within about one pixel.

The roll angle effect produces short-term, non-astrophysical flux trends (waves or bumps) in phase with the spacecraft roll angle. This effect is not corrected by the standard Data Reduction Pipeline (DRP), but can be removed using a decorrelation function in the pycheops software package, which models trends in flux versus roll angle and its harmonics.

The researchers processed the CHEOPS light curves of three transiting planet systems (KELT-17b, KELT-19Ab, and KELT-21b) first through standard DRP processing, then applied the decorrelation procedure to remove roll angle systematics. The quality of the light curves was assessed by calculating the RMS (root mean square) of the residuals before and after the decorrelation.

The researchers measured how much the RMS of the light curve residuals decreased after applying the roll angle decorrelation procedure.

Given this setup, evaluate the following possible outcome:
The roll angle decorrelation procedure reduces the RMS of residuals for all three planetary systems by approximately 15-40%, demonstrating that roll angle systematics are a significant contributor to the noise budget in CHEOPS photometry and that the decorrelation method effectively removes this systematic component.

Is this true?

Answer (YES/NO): NO